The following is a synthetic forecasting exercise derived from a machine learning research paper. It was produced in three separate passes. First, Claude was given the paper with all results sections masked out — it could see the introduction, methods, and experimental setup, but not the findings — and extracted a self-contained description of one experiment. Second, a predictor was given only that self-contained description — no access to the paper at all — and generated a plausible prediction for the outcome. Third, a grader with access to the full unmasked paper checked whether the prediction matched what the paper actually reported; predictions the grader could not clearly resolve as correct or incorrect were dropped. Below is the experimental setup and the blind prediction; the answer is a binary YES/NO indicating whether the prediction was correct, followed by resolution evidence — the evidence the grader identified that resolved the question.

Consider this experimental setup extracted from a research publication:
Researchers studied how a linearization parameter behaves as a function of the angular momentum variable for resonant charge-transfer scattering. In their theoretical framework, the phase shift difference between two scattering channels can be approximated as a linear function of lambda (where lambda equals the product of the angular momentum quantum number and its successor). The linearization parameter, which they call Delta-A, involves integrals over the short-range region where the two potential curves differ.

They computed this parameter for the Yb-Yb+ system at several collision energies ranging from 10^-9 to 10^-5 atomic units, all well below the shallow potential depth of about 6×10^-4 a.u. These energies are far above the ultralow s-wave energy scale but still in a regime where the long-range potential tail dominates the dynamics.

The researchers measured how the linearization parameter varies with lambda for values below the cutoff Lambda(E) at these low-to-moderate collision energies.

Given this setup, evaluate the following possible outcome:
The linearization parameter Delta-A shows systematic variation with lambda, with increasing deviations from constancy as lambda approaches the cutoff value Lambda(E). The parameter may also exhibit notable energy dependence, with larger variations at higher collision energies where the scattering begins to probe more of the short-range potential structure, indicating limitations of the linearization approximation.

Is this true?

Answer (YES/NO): NO